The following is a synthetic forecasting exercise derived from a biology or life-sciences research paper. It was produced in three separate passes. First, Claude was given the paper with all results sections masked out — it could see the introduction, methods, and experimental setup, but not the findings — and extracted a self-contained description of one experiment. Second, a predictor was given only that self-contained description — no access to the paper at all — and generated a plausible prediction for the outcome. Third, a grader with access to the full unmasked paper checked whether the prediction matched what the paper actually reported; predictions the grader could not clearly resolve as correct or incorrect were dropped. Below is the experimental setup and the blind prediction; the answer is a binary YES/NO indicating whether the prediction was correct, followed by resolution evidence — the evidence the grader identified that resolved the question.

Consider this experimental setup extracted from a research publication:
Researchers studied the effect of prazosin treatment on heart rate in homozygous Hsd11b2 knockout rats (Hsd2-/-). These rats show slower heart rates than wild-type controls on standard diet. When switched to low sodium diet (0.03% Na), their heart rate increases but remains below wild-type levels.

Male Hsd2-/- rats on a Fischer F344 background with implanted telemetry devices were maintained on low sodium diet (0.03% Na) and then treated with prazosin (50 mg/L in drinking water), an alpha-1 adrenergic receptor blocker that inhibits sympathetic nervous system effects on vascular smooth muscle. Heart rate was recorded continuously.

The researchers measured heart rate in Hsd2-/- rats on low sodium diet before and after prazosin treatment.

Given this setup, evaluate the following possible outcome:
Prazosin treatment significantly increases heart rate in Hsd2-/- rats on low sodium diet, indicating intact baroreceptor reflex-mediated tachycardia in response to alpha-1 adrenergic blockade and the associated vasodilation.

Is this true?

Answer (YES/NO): YES